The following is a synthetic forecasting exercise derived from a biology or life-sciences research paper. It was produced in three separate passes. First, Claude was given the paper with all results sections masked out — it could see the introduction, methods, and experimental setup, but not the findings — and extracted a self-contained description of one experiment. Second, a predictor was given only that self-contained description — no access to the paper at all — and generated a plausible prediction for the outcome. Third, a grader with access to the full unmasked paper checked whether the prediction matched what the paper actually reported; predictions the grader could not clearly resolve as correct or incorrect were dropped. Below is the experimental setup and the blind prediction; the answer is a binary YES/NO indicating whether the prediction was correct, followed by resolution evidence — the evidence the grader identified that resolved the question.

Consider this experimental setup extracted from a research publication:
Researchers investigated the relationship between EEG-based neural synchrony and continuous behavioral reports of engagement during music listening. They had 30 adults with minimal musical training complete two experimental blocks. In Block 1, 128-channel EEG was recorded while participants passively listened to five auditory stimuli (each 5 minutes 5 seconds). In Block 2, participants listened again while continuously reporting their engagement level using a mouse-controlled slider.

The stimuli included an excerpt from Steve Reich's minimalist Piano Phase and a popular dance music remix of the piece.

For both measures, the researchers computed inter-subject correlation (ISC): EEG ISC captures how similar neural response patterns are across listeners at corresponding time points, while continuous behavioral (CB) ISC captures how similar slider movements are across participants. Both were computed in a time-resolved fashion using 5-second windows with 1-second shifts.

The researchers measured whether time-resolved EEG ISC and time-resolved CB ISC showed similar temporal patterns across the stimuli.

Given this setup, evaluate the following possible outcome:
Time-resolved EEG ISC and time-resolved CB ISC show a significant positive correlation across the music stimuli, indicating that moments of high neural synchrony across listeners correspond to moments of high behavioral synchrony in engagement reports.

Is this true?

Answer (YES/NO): NO